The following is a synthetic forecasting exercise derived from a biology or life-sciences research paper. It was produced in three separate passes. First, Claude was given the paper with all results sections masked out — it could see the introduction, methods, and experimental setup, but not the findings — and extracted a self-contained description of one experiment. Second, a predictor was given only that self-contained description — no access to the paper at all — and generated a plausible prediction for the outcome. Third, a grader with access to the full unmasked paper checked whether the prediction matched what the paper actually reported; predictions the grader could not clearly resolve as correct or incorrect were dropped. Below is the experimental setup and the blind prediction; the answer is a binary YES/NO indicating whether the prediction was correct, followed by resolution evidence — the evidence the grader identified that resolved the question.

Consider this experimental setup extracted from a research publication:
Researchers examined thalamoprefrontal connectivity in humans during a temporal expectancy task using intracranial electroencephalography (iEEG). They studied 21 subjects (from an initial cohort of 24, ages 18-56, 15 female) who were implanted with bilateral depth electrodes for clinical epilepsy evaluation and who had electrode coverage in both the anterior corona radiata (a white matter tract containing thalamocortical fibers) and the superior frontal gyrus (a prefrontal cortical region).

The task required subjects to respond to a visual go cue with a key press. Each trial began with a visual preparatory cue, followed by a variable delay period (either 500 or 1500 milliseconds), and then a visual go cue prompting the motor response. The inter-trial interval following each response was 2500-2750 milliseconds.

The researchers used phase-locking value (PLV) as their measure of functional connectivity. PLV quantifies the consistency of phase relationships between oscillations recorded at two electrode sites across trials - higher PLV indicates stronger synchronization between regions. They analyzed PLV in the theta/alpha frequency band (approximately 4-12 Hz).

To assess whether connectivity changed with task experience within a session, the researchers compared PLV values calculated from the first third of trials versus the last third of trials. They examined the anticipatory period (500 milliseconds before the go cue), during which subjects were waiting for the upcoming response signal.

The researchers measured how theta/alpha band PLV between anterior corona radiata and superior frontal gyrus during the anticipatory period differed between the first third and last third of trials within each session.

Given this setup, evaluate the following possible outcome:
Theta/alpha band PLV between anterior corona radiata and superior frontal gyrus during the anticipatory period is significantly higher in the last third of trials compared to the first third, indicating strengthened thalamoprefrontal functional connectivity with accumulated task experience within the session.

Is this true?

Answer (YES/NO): YES